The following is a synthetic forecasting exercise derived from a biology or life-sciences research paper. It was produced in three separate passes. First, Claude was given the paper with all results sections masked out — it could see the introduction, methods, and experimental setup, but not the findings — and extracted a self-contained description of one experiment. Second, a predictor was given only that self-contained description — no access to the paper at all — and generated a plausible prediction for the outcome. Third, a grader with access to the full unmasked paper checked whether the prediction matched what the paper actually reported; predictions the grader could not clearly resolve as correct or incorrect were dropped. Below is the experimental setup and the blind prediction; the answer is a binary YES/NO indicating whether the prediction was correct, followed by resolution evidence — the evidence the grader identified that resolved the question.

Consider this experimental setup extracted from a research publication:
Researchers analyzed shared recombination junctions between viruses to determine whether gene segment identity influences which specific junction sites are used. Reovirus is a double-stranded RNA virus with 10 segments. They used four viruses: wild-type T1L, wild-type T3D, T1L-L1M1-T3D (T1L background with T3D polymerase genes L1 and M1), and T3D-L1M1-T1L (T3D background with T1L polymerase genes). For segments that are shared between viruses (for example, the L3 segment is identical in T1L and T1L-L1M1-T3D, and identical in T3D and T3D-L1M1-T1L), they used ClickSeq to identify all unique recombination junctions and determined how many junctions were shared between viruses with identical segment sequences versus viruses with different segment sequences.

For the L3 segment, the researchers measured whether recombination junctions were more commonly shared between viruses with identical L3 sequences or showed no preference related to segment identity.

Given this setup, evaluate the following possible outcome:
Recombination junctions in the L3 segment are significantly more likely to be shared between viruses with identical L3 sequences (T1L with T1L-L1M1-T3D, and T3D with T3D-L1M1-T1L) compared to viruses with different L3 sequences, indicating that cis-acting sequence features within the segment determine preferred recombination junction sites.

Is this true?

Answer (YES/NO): YES